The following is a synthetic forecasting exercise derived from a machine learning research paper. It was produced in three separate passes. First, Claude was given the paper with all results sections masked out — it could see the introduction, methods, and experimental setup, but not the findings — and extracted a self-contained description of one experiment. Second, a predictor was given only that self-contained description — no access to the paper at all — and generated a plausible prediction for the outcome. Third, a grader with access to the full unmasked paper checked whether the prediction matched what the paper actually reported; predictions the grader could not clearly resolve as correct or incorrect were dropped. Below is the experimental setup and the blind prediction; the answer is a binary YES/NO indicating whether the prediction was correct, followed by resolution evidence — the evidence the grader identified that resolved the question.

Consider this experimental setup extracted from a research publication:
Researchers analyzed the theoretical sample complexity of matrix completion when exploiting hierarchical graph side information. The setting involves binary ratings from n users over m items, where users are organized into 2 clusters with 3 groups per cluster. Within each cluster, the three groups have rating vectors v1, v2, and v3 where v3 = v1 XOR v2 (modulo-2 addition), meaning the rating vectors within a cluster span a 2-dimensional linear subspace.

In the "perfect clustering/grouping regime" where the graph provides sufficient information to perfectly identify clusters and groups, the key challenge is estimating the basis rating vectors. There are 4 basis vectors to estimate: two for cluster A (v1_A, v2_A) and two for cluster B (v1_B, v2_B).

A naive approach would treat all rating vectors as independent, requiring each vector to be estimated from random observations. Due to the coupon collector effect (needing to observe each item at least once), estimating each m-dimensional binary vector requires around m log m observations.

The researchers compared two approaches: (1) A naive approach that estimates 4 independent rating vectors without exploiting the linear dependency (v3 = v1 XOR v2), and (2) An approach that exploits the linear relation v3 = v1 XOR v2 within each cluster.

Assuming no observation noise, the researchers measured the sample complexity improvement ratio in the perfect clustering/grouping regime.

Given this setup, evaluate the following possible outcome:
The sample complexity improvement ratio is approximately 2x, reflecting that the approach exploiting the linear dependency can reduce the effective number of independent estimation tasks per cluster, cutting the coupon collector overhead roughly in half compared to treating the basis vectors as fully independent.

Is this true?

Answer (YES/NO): NO